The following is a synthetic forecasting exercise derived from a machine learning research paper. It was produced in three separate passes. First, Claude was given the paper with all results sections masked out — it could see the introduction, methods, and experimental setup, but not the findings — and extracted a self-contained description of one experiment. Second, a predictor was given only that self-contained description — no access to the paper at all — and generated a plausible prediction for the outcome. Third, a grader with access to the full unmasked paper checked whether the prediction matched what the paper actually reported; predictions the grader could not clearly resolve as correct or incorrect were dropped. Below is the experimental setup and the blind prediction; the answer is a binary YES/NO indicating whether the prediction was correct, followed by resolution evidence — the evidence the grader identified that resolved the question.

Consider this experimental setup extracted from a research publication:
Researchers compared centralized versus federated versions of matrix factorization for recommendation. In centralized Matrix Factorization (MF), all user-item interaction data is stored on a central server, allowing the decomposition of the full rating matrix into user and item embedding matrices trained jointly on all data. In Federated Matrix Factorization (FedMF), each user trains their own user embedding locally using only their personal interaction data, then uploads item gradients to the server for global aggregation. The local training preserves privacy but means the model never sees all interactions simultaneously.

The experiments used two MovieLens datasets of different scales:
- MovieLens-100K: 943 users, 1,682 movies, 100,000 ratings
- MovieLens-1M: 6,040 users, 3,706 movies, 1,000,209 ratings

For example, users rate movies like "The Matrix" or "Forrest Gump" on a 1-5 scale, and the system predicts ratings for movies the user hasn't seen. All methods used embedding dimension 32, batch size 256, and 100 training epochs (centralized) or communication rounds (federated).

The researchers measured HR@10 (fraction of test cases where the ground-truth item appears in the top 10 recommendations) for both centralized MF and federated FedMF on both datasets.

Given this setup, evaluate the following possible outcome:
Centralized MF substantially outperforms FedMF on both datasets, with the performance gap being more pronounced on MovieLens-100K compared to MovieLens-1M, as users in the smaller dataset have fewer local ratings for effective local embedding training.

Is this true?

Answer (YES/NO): NO